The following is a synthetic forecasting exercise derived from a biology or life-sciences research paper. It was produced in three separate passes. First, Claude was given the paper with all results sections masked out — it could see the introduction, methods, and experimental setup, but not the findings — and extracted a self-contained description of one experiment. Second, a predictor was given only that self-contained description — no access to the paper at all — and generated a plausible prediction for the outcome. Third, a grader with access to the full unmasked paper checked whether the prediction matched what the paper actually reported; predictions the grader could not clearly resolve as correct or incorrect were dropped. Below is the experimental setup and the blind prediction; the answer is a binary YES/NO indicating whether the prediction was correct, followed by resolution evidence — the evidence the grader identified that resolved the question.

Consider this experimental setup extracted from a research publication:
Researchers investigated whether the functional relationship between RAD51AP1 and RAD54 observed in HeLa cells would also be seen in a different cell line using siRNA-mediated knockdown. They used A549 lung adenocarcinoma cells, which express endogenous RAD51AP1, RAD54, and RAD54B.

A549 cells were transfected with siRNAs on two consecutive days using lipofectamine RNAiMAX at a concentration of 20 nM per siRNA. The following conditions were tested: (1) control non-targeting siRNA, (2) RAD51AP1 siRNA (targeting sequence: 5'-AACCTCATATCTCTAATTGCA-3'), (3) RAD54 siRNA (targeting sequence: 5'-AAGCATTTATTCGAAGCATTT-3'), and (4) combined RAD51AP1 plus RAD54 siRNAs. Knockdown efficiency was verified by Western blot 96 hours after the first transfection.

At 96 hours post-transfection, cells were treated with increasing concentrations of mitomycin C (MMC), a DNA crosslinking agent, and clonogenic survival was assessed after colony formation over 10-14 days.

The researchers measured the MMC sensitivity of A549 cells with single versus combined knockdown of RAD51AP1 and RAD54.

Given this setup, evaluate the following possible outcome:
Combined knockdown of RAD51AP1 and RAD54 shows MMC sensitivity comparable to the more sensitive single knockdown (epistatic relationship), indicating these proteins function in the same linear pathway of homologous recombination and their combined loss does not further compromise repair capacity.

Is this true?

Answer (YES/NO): NO